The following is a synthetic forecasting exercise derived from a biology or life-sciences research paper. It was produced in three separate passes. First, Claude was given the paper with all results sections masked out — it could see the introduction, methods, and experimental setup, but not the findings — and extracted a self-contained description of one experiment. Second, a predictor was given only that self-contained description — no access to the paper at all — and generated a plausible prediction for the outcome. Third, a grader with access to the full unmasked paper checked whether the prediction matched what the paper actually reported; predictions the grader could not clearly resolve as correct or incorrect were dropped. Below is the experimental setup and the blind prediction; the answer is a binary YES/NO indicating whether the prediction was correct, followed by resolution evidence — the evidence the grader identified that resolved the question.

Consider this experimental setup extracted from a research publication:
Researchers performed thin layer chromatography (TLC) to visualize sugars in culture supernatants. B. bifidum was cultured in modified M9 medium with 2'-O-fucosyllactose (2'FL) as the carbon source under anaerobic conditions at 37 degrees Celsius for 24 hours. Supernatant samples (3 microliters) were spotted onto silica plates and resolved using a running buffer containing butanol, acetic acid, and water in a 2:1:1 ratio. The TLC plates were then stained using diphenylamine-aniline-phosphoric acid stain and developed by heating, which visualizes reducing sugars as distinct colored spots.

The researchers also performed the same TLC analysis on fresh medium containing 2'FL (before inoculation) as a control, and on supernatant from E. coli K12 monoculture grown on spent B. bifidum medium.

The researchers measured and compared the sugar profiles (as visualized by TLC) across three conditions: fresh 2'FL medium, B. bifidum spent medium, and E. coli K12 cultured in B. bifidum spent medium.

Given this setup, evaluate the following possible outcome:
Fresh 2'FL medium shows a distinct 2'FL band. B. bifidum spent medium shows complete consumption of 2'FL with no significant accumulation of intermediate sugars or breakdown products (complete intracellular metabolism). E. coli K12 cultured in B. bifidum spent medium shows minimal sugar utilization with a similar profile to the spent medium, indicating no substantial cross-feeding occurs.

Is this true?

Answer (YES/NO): NO